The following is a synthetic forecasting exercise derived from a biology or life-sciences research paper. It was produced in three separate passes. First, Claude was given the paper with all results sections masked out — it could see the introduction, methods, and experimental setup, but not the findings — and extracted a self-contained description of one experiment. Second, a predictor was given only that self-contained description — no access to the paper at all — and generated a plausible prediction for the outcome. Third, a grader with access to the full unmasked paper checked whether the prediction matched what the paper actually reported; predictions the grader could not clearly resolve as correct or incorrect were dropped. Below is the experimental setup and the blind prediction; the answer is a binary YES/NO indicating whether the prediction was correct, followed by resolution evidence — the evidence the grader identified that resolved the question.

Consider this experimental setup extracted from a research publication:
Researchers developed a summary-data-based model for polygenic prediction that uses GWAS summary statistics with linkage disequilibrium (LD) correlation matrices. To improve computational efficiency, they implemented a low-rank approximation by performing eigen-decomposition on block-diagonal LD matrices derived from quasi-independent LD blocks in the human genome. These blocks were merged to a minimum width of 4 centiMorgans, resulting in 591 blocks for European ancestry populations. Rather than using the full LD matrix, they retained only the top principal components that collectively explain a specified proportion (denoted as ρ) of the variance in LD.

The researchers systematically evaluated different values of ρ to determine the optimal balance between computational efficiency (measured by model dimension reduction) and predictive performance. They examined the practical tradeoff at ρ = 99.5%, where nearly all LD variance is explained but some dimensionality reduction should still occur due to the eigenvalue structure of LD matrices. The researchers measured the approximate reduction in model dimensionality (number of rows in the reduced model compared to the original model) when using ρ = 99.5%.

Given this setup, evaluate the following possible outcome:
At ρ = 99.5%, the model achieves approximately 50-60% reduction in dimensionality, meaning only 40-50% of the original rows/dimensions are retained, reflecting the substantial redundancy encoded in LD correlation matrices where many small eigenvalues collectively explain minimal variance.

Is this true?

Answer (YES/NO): NO